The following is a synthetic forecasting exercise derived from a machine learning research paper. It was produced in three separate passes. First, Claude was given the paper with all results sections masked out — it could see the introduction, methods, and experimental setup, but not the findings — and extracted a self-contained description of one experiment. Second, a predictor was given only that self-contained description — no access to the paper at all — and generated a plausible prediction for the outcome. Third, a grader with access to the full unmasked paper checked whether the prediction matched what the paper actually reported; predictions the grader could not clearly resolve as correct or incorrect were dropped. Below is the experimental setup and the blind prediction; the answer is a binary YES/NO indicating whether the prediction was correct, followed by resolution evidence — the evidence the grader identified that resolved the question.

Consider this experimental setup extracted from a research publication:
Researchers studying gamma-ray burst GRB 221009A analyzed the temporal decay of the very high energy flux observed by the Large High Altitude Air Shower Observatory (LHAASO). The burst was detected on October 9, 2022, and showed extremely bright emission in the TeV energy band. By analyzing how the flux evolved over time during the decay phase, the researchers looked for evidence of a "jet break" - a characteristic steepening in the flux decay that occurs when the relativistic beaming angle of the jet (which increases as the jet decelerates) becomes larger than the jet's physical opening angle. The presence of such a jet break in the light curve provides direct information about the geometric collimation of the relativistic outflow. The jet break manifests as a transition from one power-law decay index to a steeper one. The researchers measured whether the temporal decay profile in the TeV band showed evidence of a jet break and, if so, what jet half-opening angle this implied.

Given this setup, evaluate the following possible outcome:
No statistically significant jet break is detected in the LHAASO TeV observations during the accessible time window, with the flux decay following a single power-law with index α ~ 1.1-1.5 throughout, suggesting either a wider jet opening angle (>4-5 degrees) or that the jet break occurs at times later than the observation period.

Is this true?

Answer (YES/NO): NO